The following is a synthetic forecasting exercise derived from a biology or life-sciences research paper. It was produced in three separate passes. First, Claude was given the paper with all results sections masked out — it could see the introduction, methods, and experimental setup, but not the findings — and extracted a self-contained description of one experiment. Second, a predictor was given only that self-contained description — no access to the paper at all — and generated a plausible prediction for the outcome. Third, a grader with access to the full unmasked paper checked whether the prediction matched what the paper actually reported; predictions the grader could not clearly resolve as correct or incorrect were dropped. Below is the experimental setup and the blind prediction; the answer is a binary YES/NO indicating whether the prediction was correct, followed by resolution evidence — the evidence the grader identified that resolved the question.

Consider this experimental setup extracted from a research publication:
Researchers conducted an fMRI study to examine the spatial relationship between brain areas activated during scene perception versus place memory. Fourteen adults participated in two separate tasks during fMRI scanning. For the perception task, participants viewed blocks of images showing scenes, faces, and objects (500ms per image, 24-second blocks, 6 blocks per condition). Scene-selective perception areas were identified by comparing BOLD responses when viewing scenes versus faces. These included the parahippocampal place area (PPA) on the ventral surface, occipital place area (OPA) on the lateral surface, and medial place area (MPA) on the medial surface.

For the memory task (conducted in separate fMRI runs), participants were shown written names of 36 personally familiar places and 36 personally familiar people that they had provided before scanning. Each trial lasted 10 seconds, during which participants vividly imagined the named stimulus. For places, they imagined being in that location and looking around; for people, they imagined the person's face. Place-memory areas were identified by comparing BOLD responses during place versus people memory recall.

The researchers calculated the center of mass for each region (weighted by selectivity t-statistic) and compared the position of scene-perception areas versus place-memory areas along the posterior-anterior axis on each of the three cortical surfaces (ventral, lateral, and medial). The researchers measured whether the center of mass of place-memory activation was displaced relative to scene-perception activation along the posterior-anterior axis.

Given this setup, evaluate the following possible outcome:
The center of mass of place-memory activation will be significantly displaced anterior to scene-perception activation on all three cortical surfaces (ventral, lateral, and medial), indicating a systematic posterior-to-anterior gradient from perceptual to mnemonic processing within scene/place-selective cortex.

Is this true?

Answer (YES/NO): YES